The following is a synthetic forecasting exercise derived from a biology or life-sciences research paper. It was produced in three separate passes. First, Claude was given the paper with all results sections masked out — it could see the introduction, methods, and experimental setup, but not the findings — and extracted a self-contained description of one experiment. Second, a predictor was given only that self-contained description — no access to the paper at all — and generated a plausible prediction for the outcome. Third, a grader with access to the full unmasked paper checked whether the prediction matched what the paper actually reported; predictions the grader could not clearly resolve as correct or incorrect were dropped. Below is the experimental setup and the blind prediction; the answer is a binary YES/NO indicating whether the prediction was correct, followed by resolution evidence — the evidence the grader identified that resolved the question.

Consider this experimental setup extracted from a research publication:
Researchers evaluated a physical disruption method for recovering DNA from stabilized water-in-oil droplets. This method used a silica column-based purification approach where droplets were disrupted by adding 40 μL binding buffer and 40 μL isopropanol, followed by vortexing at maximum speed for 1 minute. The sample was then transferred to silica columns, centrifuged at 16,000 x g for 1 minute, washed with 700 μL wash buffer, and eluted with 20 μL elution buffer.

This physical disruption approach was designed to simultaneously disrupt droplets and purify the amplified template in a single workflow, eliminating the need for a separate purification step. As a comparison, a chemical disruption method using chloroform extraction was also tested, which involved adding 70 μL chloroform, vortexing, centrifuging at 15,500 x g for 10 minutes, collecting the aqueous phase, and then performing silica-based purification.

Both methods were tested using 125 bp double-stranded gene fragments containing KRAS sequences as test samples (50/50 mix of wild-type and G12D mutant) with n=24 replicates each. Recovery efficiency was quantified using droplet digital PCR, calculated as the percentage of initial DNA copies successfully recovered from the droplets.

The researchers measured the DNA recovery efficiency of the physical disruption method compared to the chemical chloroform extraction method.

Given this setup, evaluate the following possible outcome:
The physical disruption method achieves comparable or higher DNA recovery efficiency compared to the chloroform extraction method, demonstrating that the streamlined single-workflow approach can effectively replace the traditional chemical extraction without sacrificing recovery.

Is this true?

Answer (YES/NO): NO